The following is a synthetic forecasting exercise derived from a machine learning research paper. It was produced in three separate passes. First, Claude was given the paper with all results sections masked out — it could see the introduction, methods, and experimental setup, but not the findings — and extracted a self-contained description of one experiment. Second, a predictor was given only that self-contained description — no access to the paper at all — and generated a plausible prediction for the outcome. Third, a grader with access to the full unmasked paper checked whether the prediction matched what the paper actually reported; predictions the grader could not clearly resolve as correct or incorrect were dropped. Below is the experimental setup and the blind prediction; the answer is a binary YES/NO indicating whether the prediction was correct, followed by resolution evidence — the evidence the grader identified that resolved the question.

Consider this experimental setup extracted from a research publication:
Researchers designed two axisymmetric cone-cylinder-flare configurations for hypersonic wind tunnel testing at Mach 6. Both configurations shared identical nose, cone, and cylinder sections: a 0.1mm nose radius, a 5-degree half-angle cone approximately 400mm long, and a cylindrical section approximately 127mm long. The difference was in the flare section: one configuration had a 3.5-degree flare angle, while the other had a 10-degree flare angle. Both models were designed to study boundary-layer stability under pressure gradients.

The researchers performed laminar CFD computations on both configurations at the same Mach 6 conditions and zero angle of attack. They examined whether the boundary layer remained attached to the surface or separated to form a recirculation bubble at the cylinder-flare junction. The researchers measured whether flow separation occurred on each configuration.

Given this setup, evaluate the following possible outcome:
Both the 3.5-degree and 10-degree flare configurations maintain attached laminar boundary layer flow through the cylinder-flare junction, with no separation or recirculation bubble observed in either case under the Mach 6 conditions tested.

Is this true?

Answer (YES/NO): NO